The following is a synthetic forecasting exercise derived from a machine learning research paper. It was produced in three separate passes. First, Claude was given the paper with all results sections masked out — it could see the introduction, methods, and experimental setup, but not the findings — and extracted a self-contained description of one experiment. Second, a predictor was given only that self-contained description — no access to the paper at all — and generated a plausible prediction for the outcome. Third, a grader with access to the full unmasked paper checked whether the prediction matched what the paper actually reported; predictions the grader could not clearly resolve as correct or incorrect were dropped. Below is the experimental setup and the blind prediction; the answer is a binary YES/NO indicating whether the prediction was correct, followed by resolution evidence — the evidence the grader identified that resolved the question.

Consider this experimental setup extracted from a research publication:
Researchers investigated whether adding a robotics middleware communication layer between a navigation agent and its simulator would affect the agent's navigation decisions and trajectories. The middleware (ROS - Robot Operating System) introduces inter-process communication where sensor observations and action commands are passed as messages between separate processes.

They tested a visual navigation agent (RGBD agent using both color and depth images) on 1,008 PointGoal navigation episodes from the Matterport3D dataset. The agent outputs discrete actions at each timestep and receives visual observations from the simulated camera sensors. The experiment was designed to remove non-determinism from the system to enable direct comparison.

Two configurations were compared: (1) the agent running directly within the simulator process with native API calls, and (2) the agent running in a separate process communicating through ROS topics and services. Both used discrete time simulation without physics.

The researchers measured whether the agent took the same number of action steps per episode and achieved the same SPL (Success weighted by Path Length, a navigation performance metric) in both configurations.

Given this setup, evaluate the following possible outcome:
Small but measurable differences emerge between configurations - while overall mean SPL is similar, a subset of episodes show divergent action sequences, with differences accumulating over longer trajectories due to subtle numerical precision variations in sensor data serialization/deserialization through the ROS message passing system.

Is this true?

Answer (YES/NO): NO